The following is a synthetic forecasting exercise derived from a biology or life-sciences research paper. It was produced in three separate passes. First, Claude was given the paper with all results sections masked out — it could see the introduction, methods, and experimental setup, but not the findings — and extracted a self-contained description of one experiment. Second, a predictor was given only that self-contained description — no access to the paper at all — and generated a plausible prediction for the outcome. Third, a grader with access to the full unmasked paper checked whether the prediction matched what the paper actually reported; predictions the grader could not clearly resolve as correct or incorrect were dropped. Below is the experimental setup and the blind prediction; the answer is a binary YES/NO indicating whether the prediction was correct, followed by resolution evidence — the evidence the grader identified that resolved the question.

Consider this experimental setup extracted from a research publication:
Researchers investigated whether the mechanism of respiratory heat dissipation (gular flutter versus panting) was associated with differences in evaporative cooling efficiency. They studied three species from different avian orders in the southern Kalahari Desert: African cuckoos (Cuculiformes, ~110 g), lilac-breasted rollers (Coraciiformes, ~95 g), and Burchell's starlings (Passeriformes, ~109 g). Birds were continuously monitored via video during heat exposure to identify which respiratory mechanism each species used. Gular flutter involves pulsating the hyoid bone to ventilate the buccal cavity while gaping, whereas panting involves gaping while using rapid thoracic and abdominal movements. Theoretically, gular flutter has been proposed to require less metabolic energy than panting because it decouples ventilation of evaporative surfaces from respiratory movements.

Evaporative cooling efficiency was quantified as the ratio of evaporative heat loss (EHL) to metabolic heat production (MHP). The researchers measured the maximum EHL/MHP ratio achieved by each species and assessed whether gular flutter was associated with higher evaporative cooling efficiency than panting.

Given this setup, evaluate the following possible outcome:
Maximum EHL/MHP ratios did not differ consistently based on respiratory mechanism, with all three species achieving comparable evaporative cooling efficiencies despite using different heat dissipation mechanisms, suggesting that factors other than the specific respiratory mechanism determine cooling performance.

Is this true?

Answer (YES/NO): NO